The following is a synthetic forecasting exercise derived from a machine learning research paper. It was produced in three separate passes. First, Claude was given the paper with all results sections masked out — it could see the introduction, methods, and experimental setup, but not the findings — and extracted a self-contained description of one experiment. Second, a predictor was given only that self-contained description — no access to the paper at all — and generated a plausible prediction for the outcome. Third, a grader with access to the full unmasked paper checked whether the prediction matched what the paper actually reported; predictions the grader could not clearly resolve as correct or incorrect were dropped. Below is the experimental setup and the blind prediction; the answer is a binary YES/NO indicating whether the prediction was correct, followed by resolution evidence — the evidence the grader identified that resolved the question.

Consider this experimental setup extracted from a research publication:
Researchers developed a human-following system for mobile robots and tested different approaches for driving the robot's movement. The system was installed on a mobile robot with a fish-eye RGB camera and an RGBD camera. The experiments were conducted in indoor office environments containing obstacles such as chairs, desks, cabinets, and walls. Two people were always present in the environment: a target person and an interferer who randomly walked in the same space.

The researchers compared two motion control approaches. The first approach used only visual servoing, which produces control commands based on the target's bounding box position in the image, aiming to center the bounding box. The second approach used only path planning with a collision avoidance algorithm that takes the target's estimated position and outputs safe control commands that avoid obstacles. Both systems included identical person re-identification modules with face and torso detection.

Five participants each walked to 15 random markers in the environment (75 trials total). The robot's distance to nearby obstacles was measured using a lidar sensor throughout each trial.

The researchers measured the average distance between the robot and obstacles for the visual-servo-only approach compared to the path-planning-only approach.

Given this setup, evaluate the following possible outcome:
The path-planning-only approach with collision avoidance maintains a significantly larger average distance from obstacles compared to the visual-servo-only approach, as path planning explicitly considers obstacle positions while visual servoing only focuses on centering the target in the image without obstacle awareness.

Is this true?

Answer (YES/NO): YES